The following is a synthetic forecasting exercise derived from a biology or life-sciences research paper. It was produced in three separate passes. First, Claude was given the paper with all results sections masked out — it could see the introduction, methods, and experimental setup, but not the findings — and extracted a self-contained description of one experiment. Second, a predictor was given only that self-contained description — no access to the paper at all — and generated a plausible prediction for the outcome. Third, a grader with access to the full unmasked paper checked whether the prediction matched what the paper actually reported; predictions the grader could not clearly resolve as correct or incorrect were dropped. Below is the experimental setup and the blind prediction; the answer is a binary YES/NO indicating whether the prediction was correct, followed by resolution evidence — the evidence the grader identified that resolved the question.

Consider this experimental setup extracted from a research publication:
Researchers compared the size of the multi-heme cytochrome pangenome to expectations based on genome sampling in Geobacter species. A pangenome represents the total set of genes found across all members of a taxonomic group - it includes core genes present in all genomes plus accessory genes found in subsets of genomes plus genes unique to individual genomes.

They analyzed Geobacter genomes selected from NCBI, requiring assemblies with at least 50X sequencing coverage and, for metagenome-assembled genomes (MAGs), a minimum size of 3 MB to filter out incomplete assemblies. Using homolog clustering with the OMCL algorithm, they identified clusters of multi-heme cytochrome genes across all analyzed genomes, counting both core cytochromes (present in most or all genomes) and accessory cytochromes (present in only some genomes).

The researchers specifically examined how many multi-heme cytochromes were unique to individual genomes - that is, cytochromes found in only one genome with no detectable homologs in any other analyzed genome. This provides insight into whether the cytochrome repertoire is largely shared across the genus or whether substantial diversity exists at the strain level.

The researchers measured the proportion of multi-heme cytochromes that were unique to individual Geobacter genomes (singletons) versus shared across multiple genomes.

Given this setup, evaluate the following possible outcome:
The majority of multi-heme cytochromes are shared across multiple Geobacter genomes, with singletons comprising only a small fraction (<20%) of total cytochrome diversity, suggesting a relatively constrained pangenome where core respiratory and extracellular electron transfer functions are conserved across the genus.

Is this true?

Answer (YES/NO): NO